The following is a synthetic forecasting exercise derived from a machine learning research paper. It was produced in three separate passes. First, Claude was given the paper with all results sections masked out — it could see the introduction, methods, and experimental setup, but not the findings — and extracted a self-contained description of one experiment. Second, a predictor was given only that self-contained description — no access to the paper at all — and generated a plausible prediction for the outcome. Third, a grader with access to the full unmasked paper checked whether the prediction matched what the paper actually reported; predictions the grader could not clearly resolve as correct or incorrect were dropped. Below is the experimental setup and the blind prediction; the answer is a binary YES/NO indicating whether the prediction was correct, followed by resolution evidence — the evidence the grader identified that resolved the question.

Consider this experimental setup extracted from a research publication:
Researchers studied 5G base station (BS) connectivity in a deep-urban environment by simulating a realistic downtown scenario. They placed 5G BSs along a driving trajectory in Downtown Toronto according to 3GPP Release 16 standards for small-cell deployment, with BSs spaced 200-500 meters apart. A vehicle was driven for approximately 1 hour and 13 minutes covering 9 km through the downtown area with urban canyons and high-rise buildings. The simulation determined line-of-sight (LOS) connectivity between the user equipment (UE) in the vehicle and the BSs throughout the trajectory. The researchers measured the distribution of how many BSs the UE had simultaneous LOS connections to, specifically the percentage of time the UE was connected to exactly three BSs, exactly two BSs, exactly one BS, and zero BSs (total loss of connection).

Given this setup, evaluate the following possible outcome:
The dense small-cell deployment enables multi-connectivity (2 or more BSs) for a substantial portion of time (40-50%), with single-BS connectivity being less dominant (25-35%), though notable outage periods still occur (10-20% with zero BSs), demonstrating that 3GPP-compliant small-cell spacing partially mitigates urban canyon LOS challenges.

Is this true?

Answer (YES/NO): NO